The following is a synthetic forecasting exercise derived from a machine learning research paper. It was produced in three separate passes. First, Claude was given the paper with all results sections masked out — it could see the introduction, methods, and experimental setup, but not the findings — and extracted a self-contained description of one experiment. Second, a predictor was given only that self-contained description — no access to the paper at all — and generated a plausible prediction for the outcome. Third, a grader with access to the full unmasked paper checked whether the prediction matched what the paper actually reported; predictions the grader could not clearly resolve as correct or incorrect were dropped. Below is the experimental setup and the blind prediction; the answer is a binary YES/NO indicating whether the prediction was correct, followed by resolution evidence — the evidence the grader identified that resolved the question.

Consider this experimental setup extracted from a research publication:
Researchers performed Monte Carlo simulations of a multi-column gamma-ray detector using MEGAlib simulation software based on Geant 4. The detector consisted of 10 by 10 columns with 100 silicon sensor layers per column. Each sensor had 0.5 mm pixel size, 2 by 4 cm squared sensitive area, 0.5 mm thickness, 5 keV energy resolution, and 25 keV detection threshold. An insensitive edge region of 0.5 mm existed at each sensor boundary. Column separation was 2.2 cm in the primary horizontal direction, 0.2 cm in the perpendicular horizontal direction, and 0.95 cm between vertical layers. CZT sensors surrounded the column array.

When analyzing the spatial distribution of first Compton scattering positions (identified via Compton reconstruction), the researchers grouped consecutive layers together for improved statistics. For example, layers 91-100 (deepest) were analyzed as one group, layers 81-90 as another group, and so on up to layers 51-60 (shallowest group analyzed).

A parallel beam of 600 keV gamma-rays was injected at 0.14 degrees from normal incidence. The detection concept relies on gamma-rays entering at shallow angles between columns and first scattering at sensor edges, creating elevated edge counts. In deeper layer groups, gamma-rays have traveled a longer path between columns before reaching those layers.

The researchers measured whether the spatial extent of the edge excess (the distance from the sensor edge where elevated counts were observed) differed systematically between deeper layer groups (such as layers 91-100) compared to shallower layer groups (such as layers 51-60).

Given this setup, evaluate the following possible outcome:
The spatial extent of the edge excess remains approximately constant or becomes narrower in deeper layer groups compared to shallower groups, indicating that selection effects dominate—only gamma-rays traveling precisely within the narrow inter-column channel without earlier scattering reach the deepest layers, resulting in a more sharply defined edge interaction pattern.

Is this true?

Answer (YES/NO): NO